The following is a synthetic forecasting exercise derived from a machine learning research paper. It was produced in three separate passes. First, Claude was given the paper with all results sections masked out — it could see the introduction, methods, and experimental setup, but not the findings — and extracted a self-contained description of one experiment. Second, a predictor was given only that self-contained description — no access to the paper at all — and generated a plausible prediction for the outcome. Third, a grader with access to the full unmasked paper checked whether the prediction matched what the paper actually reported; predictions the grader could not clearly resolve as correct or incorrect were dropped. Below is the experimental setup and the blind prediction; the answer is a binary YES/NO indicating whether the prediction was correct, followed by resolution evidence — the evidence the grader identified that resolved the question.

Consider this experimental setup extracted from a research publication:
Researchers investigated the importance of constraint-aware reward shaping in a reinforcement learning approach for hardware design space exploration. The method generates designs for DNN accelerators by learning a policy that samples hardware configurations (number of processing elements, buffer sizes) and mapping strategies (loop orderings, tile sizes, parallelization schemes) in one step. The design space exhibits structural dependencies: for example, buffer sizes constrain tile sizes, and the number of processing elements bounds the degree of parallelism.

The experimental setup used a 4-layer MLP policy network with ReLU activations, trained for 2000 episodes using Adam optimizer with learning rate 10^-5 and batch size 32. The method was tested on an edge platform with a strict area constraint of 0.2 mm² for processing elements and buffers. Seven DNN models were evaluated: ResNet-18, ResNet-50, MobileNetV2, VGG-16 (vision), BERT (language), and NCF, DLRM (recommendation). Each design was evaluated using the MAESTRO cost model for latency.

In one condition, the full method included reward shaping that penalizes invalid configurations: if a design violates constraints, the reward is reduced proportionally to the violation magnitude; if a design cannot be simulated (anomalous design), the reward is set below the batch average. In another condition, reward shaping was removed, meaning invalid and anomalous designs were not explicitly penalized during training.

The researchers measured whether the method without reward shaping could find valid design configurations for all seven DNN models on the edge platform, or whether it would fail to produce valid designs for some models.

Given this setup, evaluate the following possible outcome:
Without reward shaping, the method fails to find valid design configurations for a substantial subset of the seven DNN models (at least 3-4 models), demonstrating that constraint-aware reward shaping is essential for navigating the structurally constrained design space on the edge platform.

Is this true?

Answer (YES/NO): YES